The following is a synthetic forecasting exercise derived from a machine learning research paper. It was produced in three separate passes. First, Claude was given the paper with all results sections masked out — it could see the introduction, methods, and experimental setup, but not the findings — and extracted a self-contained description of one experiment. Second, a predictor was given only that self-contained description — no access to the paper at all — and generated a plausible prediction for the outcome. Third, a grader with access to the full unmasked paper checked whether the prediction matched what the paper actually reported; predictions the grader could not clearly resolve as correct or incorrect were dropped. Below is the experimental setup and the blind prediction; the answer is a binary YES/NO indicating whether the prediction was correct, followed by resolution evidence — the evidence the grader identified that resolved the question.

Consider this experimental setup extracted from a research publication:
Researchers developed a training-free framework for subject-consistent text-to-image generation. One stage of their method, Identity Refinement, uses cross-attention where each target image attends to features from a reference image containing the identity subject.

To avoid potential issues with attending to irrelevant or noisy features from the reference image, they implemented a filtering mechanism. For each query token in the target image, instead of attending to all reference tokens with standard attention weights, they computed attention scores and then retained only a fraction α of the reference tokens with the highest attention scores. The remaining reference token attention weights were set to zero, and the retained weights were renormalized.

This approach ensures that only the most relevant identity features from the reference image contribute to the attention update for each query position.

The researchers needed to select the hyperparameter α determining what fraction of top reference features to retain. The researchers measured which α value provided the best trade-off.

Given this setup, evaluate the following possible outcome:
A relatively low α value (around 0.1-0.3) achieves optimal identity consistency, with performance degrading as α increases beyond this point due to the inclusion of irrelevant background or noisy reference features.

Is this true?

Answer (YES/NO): NO